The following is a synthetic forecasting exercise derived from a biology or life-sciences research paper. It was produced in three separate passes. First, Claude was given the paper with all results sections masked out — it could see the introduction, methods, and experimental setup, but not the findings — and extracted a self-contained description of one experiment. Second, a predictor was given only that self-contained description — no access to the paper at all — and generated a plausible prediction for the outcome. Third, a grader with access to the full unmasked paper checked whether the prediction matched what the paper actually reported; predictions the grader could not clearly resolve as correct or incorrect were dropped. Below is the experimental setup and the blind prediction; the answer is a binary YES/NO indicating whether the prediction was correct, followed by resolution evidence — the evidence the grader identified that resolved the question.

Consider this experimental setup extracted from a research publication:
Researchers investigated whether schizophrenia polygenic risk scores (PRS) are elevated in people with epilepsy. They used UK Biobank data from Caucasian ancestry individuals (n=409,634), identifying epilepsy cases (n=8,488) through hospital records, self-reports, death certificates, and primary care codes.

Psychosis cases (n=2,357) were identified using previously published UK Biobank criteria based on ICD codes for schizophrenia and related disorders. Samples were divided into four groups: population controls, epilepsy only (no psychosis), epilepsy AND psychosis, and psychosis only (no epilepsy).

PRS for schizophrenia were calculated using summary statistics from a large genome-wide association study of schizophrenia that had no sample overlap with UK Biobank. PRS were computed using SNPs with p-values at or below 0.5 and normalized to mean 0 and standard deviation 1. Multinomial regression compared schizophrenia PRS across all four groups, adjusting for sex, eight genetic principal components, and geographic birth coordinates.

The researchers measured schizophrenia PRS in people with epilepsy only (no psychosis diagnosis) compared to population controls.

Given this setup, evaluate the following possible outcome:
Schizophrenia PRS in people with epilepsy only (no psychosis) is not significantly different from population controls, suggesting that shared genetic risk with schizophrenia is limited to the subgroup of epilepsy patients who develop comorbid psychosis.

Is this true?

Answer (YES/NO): NO